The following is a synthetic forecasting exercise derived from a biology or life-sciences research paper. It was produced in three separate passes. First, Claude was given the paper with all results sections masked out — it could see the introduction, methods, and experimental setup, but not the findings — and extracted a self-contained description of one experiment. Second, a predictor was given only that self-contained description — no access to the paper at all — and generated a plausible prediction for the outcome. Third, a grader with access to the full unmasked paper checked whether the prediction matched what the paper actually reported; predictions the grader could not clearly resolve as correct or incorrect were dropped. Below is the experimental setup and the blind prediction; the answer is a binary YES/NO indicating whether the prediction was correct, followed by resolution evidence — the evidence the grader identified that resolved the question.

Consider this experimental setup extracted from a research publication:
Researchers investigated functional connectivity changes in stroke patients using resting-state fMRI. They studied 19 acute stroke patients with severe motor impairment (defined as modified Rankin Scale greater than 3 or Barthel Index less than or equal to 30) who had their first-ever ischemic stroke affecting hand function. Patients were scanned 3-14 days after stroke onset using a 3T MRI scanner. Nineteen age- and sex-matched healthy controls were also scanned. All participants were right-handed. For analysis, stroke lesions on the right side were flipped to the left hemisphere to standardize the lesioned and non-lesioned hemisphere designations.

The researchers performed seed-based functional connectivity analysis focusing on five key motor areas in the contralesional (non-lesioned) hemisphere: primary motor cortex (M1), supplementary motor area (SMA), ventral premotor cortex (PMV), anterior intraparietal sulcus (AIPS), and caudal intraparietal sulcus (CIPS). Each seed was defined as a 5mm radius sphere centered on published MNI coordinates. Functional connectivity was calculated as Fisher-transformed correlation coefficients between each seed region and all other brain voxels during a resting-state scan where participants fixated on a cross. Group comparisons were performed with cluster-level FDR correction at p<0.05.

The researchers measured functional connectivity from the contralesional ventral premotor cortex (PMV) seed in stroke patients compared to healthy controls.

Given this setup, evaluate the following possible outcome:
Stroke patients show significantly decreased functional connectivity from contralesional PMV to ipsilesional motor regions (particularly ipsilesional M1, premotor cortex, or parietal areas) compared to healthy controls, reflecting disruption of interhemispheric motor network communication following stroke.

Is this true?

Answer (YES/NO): NO